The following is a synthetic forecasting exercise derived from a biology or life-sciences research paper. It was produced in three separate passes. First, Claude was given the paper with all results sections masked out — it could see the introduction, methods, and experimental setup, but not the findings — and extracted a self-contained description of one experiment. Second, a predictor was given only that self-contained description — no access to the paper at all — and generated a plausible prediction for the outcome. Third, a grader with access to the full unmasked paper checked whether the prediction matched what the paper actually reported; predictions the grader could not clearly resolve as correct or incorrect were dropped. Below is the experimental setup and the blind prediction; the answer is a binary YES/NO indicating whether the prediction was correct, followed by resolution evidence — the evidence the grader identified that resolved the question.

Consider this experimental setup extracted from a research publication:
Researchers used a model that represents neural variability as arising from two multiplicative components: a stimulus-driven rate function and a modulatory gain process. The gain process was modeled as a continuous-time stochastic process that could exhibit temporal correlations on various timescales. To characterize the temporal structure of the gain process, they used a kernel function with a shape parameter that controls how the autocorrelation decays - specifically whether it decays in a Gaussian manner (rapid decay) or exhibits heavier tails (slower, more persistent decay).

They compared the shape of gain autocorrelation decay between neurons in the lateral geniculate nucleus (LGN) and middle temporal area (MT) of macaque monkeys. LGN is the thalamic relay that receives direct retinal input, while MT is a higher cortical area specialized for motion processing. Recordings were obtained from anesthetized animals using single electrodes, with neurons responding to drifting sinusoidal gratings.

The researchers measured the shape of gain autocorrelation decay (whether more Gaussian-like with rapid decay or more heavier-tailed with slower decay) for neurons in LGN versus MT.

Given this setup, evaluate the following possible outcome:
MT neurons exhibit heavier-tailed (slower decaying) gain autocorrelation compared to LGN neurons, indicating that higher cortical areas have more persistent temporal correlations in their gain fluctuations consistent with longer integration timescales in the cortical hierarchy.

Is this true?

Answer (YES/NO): NO